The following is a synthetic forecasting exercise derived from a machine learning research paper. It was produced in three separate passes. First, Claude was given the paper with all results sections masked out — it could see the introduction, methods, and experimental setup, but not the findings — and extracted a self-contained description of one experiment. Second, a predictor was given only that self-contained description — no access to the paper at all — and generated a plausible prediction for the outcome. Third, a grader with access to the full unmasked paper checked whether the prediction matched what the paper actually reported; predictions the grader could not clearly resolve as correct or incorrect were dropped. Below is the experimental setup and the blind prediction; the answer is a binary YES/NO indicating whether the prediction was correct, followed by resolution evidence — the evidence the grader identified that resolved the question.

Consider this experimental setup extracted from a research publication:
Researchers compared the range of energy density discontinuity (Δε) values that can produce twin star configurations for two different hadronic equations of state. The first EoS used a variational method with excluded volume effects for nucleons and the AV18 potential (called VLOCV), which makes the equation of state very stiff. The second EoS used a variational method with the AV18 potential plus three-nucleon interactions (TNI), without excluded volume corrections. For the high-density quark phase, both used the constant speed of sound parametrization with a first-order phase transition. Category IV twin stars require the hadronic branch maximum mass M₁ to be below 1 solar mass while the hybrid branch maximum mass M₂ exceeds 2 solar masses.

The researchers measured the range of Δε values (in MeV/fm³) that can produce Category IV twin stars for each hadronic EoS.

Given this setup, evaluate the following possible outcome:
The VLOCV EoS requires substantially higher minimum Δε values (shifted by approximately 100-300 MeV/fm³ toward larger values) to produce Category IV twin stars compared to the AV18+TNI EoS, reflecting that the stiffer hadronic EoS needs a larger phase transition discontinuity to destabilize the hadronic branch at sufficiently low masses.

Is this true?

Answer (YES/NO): NO